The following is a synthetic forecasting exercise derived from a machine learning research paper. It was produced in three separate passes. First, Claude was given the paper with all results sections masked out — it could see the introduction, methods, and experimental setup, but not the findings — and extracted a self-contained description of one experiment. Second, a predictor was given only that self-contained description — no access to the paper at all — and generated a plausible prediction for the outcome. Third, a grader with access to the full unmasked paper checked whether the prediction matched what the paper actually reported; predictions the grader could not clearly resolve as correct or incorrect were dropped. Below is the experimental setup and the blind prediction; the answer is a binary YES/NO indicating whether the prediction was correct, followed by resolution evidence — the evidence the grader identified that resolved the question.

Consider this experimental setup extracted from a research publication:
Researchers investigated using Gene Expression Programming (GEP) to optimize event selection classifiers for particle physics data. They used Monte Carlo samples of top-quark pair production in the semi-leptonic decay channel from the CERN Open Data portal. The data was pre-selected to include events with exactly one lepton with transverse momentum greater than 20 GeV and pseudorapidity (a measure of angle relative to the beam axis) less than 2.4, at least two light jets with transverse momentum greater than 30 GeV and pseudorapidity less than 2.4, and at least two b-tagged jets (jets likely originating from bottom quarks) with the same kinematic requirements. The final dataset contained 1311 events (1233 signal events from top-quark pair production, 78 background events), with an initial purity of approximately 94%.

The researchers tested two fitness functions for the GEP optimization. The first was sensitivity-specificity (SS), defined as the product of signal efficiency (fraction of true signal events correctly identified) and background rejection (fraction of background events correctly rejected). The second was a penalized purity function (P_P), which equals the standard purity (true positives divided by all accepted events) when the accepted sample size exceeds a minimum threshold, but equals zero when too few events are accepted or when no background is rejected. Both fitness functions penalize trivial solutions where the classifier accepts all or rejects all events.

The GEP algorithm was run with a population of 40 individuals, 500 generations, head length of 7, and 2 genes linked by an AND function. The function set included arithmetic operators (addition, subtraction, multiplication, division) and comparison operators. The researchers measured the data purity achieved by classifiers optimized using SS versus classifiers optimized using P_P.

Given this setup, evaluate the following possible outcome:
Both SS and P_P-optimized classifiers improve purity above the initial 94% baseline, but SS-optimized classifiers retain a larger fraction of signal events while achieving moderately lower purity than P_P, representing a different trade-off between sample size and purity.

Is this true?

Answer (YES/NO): NO